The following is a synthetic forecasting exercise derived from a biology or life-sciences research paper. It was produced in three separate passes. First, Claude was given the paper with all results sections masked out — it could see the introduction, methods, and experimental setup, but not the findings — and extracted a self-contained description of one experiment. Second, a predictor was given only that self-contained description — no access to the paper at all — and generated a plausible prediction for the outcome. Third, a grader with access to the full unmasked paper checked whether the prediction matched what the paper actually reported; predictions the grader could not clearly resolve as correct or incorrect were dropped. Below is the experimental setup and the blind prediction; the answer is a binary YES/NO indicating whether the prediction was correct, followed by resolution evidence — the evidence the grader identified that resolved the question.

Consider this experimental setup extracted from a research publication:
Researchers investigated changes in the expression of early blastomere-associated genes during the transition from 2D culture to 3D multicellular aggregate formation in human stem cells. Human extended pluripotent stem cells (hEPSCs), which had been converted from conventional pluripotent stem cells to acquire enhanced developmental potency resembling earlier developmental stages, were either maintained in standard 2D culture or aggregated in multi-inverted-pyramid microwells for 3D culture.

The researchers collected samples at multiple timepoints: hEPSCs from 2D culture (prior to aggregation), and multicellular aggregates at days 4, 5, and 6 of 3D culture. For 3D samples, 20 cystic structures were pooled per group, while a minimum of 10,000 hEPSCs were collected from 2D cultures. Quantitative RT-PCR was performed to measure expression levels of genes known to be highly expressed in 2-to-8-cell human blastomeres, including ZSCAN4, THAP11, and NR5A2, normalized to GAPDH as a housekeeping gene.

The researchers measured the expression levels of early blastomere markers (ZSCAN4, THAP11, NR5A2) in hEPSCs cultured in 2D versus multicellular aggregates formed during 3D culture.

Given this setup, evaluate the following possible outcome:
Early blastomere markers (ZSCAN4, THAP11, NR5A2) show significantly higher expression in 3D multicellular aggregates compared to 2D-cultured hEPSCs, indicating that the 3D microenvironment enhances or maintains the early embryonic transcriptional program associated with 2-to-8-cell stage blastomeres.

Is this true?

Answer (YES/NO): NO